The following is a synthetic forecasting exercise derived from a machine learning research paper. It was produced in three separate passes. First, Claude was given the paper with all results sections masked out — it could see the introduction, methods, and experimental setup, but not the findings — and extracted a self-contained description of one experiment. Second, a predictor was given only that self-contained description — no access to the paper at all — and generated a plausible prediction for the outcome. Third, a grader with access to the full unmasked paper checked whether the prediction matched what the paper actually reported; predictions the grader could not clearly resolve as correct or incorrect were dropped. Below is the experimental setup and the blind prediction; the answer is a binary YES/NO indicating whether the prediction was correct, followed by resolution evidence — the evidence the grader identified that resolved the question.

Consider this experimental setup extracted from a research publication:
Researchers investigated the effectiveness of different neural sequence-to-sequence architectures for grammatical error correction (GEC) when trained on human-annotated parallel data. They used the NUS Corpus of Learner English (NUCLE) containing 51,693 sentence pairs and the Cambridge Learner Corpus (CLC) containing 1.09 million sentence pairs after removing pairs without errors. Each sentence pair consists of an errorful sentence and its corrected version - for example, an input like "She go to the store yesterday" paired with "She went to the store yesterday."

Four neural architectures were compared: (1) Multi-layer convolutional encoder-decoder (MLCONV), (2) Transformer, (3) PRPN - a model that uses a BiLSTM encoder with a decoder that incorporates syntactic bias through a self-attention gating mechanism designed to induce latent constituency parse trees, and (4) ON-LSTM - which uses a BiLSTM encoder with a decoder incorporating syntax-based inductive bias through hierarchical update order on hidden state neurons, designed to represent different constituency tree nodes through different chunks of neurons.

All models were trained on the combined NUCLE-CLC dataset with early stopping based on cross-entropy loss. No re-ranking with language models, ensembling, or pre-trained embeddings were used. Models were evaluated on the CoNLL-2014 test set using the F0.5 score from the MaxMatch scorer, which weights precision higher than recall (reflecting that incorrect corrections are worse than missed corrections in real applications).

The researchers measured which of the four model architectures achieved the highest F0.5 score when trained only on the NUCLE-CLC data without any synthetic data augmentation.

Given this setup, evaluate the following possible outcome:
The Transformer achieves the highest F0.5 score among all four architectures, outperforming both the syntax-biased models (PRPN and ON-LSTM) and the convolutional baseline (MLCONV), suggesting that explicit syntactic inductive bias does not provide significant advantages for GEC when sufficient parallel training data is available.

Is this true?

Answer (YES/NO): NO